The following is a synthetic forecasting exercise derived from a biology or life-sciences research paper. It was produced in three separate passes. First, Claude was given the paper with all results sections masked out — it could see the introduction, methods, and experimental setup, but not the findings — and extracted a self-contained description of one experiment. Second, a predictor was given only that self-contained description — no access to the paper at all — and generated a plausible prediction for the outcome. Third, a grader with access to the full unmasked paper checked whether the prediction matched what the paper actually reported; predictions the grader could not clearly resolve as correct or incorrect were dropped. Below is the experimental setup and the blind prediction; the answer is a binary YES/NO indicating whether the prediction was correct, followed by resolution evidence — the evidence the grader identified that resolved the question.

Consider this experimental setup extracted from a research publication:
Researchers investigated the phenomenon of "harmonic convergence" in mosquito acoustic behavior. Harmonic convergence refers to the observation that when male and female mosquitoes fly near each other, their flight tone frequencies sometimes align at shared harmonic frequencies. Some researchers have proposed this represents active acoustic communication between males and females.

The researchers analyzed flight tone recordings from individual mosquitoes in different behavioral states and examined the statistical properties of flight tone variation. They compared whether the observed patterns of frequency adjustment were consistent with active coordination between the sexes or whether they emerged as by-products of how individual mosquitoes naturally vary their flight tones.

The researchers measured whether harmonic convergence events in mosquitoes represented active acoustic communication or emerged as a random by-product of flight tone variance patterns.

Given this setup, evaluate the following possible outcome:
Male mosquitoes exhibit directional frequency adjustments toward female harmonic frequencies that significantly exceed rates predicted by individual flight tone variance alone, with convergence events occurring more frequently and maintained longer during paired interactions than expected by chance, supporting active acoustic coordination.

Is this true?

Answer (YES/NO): NO